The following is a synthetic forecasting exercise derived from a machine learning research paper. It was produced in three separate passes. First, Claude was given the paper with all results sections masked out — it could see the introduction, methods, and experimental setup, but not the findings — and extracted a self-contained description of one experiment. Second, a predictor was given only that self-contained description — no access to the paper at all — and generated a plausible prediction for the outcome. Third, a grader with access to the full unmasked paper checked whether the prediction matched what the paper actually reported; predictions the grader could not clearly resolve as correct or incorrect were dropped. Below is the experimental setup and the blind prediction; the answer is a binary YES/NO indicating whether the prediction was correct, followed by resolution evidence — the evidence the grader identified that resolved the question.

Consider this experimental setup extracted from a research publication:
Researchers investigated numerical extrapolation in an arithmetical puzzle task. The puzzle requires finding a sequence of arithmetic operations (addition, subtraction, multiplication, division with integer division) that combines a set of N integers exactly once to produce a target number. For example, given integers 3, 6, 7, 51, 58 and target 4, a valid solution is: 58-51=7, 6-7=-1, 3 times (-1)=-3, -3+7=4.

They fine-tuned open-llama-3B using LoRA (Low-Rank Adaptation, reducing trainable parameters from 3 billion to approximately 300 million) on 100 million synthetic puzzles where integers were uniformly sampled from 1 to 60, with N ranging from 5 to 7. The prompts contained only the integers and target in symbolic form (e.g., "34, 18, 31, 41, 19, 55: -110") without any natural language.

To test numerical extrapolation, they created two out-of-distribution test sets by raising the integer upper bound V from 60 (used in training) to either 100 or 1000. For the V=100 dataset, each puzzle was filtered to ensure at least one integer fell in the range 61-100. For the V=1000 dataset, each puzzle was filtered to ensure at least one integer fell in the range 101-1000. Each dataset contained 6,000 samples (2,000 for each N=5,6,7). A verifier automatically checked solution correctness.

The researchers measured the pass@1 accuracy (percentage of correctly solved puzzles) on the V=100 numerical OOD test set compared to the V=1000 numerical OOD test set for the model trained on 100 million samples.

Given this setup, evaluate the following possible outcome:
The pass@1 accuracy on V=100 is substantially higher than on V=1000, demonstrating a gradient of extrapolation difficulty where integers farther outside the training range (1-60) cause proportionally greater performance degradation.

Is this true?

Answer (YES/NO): YES